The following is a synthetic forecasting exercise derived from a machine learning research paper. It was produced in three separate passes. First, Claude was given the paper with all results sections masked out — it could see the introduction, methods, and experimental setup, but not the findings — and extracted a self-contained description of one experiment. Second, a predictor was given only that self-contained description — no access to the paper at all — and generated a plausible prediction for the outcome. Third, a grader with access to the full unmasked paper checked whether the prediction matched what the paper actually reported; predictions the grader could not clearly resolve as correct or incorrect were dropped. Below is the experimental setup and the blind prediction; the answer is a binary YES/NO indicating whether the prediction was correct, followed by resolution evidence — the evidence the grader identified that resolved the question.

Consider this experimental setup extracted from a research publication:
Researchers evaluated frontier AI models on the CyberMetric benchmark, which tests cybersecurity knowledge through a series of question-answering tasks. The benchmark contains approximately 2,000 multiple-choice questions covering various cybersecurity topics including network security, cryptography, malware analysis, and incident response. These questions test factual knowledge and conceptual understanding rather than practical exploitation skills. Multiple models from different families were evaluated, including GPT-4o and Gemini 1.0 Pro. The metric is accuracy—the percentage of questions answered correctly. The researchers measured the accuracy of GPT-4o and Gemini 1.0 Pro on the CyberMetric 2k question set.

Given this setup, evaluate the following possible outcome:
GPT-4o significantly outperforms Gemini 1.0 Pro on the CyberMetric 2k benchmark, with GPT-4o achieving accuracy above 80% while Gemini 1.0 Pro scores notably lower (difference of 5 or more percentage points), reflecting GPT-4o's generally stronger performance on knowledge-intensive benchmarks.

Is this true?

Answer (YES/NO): YES